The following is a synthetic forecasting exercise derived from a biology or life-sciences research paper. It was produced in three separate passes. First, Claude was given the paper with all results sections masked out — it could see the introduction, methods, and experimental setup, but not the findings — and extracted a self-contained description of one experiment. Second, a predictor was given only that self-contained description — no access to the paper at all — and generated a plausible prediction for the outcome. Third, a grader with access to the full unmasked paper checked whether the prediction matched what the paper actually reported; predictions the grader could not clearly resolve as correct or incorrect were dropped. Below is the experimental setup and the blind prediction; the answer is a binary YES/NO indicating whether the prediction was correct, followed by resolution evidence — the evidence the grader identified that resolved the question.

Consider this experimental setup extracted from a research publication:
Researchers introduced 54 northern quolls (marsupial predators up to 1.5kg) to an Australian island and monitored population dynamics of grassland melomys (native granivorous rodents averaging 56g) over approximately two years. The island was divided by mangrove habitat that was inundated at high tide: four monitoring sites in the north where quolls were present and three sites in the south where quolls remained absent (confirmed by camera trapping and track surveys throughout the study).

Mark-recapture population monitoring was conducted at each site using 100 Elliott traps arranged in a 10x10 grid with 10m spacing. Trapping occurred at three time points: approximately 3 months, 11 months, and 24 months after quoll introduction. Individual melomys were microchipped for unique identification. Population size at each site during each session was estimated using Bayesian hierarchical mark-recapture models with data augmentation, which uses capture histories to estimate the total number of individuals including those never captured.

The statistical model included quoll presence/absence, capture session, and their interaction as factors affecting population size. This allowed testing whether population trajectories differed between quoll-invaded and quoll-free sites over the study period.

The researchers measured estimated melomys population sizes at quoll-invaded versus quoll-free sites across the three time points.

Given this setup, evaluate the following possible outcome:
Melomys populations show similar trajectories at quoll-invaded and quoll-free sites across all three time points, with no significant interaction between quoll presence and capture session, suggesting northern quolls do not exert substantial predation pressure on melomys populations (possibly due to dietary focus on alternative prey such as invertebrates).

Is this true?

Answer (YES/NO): NO